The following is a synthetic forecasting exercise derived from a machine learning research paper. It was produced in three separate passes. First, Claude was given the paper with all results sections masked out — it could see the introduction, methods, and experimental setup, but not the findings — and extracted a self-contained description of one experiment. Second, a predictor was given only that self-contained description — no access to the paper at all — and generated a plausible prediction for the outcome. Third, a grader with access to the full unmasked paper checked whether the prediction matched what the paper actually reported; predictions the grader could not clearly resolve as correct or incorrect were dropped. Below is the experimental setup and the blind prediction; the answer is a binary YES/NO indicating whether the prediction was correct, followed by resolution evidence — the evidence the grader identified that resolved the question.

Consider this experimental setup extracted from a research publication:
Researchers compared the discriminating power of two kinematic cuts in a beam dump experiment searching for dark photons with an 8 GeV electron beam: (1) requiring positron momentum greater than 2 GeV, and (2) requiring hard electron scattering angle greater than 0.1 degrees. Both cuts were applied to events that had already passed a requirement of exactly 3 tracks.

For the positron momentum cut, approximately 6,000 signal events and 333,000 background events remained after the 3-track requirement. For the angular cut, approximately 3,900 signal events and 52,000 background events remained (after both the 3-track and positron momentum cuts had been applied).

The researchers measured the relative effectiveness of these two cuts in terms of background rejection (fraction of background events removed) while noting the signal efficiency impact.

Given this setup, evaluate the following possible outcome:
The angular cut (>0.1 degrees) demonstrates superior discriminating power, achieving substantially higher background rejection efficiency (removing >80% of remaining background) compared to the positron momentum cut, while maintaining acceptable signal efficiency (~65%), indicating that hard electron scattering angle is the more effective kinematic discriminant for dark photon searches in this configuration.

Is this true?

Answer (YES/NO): NO